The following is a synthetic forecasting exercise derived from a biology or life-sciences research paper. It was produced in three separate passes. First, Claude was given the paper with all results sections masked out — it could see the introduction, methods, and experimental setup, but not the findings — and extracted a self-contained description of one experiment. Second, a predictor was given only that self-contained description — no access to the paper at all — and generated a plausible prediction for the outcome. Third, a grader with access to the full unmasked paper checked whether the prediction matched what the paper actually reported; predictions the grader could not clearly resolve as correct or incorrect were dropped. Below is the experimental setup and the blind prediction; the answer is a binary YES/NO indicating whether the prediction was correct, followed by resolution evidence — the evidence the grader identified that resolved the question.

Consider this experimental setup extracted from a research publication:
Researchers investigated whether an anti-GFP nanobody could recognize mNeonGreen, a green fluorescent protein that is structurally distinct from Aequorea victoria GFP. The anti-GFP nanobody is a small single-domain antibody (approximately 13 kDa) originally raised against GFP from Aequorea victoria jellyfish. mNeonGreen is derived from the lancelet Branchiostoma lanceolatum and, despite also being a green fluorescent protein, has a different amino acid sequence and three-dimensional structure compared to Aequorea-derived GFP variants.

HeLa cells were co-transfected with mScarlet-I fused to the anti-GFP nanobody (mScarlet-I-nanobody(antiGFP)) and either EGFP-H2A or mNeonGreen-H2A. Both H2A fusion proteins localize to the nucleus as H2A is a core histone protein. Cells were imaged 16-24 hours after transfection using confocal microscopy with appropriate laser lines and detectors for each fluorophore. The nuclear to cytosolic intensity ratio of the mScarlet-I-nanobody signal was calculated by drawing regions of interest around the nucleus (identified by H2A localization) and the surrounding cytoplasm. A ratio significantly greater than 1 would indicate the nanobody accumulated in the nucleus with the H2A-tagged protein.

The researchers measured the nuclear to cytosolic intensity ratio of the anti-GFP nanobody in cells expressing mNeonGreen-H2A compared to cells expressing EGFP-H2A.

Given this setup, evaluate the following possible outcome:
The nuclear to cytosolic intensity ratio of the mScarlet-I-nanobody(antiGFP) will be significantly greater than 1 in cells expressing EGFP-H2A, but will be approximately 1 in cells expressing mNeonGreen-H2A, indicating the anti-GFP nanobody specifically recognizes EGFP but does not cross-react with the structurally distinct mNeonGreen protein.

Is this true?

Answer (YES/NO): YES